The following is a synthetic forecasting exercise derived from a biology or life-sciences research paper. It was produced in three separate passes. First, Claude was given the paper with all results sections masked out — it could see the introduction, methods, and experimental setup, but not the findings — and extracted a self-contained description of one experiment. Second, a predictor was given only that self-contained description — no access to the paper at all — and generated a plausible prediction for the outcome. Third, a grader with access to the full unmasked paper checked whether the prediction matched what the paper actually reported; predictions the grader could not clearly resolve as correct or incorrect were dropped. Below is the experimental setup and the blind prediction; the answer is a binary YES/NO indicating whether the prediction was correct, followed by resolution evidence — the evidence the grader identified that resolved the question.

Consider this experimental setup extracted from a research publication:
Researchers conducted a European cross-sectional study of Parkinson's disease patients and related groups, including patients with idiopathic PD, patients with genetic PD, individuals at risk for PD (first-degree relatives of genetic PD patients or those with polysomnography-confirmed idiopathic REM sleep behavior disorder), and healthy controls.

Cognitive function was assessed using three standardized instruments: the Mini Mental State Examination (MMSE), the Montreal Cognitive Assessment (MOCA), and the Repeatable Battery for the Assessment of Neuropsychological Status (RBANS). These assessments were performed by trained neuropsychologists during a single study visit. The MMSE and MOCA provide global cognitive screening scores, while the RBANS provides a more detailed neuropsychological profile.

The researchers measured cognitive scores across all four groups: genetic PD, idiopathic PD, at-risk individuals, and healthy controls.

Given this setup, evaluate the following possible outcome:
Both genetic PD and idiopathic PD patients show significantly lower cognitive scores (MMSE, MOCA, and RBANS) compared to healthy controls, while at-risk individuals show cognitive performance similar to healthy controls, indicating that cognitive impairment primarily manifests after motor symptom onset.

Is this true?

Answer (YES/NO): NO